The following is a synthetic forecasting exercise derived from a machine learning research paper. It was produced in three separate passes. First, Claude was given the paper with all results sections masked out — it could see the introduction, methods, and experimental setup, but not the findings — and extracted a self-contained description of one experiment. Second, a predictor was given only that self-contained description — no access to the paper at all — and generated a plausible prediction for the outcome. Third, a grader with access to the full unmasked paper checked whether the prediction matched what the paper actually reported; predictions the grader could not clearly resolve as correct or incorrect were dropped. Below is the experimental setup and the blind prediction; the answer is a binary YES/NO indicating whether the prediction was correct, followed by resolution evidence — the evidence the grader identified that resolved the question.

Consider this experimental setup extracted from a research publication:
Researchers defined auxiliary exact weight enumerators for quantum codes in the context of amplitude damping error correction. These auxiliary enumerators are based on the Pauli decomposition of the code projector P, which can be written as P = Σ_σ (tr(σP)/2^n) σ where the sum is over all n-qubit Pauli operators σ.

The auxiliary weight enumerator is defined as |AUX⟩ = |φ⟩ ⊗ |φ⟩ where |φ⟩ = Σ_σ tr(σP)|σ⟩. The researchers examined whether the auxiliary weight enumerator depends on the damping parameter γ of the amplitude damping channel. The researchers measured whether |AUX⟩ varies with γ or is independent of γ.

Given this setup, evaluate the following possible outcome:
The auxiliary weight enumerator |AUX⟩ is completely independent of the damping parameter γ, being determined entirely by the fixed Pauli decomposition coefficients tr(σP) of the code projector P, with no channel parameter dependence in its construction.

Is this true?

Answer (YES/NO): YES